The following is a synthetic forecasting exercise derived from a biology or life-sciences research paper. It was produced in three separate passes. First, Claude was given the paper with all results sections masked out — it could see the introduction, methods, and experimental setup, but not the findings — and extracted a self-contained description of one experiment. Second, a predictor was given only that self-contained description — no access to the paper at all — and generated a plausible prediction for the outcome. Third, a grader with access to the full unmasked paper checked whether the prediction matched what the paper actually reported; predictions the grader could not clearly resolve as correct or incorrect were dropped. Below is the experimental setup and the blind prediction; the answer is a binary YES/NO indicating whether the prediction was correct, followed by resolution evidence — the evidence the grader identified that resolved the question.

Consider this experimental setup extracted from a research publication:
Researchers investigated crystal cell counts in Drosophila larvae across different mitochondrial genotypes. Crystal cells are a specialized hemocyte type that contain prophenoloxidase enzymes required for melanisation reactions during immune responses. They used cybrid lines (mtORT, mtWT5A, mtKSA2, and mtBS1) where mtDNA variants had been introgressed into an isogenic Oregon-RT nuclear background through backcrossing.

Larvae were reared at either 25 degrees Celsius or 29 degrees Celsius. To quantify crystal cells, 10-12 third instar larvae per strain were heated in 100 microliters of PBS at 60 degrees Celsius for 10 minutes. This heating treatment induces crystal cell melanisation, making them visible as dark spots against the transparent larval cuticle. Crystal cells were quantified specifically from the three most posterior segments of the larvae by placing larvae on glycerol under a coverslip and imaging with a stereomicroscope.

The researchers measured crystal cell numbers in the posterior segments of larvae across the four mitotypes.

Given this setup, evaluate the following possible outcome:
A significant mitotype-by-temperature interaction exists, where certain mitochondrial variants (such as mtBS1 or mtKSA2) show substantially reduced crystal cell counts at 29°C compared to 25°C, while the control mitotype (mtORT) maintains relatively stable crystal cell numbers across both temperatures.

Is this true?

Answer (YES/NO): NO